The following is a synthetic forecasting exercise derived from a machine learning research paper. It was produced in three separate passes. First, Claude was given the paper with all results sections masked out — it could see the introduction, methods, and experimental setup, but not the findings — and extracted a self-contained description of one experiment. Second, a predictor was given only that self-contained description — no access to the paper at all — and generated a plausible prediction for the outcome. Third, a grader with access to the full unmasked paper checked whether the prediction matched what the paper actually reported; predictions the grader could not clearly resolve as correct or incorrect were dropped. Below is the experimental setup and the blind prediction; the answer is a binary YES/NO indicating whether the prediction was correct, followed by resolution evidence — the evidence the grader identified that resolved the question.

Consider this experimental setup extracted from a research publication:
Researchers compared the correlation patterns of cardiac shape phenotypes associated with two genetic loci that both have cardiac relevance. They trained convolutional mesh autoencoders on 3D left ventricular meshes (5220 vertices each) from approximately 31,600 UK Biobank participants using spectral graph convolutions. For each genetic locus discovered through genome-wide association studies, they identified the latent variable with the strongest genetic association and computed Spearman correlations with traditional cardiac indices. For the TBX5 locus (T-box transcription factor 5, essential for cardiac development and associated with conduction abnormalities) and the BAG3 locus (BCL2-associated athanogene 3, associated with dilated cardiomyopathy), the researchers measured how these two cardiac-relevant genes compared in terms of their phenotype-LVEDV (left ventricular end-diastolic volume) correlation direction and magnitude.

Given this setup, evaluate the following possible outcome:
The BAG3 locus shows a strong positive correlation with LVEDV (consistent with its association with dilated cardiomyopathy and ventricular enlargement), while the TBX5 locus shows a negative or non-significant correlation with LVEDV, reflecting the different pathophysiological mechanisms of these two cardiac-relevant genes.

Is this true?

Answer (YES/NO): NO